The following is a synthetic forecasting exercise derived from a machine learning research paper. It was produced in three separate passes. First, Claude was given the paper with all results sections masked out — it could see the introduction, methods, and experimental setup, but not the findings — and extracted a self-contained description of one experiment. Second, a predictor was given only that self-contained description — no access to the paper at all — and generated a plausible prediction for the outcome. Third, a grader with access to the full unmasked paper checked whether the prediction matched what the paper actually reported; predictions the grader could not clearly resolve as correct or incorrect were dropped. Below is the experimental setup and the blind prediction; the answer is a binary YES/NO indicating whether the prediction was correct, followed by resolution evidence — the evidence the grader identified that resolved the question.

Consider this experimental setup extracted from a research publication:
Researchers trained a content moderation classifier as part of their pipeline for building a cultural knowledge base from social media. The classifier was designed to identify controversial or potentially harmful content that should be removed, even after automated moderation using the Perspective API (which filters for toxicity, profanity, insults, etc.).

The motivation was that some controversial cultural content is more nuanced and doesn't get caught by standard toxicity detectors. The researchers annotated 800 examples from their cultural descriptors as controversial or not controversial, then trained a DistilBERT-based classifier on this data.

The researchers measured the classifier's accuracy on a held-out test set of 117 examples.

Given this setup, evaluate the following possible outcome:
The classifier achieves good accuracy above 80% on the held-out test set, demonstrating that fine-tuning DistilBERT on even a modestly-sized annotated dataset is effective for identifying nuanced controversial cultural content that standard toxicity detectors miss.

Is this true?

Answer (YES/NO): NO